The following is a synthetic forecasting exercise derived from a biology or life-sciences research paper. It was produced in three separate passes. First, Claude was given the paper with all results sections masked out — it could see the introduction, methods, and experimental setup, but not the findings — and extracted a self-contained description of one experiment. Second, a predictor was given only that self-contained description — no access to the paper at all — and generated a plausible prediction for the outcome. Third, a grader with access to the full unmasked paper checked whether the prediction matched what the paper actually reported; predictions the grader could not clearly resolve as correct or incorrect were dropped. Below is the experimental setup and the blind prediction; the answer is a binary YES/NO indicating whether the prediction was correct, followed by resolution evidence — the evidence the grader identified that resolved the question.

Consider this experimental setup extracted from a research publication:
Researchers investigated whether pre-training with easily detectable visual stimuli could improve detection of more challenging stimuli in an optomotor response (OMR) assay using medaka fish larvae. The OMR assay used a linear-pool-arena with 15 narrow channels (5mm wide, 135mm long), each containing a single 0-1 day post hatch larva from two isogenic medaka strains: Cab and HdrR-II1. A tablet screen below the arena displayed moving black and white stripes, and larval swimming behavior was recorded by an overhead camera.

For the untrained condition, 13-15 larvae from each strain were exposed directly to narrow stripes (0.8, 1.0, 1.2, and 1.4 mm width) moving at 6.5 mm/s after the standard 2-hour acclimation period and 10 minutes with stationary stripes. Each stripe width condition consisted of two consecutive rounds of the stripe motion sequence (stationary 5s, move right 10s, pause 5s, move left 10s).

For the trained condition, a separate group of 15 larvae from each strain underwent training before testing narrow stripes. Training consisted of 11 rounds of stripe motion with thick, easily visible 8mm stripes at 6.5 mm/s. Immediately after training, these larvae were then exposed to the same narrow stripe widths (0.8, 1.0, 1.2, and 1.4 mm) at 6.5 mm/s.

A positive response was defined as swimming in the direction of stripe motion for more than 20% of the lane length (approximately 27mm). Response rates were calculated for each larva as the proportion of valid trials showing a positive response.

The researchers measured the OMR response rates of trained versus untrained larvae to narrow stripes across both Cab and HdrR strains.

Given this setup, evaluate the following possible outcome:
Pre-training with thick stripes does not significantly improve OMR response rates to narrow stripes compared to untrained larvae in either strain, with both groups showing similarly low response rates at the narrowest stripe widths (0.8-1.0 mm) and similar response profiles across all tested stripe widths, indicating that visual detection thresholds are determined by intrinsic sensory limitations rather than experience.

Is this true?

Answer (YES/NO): NO